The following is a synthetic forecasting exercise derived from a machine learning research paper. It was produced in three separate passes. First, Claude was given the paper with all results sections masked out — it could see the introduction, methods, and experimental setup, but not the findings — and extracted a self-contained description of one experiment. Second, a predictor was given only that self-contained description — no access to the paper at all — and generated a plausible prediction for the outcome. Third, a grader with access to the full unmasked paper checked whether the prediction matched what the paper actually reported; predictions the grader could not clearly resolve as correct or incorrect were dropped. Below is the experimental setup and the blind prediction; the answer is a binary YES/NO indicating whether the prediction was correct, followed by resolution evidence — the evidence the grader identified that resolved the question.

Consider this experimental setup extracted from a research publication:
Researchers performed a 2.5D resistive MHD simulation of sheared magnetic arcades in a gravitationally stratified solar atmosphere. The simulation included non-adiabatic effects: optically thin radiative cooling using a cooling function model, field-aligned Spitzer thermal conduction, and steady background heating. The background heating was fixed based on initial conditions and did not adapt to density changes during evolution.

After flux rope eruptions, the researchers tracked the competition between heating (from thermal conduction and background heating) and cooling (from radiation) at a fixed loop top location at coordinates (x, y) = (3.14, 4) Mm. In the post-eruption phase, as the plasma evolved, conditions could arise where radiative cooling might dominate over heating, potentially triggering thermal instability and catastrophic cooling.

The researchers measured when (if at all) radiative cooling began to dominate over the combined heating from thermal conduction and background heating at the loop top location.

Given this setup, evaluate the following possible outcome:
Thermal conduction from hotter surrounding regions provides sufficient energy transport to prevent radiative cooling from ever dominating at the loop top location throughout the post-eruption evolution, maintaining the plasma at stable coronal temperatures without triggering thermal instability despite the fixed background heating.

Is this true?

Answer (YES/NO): NO